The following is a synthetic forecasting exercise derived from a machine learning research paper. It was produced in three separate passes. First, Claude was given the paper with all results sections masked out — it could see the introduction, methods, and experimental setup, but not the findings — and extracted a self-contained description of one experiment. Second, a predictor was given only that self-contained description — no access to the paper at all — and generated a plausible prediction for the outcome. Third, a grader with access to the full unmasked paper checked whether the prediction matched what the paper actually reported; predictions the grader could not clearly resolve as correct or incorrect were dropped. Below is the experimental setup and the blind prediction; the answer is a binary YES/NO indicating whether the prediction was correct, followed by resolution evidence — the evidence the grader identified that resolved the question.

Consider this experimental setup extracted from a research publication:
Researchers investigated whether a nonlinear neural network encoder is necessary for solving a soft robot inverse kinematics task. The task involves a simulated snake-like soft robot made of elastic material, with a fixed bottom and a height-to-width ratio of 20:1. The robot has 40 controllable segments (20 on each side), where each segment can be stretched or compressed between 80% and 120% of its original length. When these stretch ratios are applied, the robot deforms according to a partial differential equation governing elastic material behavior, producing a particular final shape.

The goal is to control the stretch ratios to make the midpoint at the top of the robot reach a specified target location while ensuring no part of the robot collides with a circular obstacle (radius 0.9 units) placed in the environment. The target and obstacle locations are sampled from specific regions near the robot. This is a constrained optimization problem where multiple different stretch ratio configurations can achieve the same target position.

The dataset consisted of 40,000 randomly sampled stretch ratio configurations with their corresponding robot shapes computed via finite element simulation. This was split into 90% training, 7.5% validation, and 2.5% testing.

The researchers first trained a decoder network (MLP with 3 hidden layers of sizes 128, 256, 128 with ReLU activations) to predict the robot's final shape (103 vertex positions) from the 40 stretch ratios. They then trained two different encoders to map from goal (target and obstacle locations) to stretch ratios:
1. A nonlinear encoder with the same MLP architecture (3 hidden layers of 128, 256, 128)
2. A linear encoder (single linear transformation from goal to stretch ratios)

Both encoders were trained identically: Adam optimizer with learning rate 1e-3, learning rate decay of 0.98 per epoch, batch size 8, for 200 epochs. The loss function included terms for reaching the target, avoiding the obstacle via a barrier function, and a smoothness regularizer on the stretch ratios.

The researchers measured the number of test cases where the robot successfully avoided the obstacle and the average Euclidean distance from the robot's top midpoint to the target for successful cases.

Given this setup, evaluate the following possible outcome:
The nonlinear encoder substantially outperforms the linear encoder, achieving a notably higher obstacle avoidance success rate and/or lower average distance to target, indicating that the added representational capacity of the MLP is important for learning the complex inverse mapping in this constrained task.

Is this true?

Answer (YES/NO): YES